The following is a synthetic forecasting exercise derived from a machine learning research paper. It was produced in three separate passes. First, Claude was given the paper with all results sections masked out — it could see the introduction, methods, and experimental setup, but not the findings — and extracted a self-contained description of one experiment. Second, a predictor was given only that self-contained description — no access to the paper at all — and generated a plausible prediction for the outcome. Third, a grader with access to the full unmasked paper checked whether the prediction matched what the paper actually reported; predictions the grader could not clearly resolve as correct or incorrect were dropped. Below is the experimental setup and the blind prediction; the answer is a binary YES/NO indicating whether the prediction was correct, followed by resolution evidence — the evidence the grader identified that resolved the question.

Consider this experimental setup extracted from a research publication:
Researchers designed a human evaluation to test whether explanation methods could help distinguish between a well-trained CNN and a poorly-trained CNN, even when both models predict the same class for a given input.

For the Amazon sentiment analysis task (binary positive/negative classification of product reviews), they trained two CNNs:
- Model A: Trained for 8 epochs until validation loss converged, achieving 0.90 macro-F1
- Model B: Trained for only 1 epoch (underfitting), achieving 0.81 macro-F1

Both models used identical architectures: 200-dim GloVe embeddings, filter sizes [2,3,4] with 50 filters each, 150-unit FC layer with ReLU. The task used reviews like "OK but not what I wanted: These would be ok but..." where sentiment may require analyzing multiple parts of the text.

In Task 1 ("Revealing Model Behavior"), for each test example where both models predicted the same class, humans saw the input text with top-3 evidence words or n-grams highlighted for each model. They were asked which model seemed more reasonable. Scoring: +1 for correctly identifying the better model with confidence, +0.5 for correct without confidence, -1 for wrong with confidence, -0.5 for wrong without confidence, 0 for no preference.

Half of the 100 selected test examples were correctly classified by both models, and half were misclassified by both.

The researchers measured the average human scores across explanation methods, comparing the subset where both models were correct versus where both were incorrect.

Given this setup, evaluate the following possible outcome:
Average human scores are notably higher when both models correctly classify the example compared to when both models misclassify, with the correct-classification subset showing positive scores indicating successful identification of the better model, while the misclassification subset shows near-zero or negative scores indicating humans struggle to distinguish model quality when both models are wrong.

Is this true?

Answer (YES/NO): NO